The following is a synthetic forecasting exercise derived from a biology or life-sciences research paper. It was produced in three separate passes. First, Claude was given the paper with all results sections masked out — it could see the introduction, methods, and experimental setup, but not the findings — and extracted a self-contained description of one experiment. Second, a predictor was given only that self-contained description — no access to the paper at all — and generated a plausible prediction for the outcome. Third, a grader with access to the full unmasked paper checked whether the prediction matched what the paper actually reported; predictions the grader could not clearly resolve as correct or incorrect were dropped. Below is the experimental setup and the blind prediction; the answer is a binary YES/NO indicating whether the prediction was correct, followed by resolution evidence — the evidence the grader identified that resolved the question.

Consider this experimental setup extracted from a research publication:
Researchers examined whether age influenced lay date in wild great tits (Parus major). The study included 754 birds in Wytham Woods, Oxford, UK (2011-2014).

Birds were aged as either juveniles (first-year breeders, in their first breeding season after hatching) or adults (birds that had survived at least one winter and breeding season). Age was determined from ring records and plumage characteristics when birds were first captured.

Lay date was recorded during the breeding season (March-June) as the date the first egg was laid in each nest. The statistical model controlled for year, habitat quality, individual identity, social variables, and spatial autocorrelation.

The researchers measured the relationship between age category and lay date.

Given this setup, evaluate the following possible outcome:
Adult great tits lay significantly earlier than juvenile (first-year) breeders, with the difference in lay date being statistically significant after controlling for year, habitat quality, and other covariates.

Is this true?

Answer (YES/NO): YES